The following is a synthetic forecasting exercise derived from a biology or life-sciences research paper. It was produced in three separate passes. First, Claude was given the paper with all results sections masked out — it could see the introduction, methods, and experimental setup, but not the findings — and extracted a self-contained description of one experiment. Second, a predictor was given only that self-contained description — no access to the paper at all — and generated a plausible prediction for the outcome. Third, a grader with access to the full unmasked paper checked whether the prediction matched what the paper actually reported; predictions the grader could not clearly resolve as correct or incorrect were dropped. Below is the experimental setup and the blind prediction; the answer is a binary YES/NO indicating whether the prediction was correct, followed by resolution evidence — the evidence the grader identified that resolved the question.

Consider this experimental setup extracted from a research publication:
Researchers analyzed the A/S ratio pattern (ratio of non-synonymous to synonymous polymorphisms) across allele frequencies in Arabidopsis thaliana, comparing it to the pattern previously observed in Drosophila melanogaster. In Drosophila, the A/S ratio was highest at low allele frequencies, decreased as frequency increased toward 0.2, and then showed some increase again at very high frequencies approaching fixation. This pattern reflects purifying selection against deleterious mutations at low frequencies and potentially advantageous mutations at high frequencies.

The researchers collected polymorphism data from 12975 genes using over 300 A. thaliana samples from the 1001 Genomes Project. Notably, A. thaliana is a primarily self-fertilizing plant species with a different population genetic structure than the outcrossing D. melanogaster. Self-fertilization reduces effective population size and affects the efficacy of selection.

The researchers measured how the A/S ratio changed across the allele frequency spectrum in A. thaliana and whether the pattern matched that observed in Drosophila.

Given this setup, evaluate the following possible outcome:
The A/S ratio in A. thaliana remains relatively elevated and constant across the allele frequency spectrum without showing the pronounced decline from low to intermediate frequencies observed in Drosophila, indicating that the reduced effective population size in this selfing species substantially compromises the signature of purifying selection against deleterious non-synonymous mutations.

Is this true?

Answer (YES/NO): NO